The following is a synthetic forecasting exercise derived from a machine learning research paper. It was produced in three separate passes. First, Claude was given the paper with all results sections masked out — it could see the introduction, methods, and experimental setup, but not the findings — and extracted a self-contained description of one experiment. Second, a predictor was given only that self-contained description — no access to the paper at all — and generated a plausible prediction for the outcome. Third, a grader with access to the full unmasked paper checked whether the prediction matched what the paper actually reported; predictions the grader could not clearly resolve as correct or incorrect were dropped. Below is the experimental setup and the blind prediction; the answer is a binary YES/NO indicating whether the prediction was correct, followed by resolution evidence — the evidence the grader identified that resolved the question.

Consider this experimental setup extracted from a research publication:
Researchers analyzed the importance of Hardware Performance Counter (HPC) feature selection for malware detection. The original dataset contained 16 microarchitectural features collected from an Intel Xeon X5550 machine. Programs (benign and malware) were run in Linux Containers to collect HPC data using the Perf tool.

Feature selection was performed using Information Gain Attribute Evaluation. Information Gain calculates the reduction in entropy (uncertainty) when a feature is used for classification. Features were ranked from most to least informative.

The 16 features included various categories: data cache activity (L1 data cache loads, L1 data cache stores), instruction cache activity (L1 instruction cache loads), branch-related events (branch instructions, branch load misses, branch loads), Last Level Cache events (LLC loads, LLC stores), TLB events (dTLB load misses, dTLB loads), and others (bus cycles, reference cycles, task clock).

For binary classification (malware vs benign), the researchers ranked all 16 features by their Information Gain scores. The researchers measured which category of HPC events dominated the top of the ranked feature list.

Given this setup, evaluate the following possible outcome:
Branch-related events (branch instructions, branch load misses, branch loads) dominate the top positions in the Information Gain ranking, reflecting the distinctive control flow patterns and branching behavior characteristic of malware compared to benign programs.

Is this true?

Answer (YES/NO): NO